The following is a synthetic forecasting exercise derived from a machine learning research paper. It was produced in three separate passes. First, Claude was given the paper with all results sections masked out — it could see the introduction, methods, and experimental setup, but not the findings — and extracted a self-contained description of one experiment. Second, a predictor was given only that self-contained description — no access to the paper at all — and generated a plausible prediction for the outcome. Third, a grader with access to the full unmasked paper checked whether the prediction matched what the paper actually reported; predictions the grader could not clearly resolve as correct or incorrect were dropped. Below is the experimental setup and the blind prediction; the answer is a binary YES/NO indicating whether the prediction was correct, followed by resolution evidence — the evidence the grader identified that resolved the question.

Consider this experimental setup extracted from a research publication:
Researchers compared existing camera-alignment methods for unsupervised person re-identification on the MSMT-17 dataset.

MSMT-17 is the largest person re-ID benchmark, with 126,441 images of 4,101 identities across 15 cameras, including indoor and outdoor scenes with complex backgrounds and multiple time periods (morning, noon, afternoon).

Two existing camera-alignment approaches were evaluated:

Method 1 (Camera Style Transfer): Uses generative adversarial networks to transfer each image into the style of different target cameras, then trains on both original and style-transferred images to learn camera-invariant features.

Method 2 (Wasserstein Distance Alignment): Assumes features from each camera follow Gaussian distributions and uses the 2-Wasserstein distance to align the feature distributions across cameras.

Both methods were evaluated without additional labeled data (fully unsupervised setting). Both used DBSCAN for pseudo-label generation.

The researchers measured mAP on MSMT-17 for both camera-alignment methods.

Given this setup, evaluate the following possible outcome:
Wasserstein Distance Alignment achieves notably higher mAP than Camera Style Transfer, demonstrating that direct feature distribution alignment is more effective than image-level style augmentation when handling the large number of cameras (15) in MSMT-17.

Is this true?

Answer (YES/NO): YES